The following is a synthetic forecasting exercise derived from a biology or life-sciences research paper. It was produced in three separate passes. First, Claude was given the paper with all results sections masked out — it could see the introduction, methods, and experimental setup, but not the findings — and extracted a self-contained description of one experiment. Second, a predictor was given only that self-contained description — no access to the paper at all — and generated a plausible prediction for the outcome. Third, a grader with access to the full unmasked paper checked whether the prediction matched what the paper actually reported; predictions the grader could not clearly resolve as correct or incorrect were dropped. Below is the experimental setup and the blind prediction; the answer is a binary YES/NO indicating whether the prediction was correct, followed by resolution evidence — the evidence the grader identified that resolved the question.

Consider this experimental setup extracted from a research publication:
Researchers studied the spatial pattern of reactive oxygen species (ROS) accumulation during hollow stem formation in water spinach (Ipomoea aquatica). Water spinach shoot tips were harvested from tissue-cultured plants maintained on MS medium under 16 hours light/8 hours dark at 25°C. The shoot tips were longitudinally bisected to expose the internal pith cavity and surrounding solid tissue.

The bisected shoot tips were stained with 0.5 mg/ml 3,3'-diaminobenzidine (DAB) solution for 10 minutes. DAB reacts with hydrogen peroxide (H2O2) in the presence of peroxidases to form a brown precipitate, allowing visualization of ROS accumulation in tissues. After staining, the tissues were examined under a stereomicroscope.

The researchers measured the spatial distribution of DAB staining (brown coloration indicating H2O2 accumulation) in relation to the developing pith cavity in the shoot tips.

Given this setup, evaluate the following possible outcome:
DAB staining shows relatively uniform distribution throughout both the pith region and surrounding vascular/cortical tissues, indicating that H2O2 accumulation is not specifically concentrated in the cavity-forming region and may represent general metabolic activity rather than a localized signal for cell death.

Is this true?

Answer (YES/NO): NO